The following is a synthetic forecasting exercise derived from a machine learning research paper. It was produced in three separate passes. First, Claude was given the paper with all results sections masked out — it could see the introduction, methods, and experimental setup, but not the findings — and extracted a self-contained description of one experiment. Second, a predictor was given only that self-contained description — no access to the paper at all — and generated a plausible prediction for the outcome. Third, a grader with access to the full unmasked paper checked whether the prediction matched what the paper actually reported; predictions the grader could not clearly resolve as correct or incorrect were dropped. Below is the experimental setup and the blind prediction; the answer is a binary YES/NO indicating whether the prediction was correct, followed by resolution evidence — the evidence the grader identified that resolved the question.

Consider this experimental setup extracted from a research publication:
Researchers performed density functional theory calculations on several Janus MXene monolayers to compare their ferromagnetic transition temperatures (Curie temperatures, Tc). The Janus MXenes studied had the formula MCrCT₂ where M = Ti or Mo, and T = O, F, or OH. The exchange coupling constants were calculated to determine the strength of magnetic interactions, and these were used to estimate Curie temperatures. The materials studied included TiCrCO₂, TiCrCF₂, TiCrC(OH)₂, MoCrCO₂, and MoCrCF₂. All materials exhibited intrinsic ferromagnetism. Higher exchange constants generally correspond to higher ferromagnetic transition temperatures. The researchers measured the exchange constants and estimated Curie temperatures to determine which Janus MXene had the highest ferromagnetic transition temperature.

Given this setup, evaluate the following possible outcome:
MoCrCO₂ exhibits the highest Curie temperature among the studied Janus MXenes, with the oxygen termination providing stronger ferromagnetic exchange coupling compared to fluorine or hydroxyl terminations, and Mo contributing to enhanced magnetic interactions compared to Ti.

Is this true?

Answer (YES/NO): NO